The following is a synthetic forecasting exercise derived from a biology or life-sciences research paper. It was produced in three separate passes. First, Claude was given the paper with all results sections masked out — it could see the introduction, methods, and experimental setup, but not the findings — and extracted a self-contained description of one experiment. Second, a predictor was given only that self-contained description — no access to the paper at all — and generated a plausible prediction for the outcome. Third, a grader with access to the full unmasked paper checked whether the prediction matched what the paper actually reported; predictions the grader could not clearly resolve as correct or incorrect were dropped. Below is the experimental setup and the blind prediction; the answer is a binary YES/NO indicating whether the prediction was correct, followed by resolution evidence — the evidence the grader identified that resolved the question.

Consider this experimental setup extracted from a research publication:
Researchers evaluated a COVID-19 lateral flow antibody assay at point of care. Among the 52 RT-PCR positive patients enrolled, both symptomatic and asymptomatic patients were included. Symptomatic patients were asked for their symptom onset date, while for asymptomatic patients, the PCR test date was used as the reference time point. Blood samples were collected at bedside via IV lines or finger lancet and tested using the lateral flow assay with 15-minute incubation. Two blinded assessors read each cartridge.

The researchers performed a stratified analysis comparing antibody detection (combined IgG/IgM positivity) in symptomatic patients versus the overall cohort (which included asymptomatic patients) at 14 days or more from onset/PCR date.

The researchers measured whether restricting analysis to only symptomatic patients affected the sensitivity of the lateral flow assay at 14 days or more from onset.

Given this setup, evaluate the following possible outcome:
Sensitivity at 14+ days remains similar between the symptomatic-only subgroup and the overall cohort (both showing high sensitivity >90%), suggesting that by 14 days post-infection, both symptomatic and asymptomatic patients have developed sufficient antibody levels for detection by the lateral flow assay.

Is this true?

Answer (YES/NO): NO